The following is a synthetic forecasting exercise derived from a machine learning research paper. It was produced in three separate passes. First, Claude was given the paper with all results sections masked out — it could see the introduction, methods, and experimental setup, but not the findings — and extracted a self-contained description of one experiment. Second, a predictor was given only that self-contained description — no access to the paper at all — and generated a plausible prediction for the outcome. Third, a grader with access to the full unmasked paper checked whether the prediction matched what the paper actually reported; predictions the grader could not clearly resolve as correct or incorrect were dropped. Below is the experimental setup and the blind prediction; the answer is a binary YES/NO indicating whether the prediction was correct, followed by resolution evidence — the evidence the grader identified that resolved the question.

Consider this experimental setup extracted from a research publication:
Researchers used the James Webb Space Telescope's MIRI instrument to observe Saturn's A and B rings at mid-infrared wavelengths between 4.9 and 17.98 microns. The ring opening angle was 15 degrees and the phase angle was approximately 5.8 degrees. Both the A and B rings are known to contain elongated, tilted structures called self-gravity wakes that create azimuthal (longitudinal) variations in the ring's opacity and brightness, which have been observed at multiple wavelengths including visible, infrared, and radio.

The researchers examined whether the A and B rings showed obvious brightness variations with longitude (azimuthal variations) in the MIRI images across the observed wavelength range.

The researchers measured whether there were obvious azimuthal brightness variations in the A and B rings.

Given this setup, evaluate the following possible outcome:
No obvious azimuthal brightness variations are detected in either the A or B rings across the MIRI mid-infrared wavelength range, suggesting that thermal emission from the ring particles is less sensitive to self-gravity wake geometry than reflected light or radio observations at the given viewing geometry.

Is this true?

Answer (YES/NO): NO